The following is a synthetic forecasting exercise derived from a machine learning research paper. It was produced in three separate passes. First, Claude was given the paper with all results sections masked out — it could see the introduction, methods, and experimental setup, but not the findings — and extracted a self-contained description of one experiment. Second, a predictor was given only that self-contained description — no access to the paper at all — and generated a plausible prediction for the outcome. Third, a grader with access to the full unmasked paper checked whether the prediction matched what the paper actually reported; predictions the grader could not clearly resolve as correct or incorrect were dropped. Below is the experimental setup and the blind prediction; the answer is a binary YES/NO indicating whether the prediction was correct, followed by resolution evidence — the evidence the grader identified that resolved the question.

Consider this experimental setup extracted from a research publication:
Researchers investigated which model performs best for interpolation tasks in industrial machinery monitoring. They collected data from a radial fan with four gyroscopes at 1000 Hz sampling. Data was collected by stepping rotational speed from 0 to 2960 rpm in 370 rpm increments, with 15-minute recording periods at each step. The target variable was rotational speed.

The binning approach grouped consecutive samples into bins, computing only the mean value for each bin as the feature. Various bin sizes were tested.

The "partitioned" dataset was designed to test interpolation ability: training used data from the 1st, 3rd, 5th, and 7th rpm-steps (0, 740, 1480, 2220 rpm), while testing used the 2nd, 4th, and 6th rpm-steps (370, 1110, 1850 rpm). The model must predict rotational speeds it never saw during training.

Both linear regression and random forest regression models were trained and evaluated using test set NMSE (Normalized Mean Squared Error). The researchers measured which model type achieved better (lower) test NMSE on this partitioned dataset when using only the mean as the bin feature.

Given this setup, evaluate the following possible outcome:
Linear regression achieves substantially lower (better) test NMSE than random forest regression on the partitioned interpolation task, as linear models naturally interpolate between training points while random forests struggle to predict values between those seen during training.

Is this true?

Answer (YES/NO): YES